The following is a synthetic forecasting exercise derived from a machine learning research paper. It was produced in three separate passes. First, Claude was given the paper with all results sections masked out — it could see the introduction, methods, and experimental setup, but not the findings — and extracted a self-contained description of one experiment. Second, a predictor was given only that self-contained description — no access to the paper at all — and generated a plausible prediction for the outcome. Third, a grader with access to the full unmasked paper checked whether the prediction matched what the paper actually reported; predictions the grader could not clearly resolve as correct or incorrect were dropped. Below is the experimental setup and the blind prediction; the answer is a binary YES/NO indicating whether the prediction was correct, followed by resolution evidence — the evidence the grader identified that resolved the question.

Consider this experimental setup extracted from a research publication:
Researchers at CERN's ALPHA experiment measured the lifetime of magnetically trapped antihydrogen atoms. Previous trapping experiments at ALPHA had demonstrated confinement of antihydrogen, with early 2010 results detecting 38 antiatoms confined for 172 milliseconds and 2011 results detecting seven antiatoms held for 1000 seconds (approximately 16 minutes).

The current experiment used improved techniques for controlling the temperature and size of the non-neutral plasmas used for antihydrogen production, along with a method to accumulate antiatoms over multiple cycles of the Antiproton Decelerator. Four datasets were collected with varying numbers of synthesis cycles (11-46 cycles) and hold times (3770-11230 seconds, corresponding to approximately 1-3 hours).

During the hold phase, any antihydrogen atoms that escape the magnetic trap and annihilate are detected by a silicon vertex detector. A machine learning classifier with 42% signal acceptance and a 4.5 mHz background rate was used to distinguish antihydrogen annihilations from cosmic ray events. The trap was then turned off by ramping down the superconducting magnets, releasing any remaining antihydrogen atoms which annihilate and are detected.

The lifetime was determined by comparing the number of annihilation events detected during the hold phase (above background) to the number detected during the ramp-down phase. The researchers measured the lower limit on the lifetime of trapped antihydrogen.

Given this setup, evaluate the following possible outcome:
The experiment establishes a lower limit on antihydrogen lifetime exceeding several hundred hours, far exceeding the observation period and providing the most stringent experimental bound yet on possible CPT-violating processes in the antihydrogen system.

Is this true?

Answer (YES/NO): NO